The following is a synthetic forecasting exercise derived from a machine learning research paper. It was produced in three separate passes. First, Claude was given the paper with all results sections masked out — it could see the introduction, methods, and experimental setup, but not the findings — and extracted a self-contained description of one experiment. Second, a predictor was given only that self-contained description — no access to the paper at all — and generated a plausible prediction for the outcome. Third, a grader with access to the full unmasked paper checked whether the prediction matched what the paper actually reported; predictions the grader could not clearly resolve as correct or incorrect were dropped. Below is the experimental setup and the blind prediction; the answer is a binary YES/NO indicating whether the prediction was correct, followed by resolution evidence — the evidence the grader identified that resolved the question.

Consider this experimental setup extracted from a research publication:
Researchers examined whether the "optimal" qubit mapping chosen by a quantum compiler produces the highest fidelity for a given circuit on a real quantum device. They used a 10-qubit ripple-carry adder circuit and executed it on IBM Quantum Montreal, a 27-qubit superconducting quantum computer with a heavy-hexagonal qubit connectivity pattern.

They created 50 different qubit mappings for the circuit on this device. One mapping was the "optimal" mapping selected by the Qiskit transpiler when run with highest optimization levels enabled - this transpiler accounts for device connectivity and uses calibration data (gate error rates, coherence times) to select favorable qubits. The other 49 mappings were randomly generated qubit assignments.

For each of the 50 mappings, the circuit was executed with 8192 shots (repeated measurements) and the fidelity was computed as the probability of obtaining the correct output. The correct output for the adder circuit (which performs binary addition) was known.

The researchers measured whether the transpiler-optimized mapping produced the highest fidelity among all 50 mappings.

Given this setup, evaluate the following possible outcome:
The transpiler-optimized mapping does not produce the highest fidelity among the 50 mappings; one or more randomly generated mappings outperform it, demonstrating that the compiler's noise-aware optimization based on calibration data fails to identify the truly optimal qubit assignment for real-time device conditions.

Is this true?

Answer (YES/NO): YES